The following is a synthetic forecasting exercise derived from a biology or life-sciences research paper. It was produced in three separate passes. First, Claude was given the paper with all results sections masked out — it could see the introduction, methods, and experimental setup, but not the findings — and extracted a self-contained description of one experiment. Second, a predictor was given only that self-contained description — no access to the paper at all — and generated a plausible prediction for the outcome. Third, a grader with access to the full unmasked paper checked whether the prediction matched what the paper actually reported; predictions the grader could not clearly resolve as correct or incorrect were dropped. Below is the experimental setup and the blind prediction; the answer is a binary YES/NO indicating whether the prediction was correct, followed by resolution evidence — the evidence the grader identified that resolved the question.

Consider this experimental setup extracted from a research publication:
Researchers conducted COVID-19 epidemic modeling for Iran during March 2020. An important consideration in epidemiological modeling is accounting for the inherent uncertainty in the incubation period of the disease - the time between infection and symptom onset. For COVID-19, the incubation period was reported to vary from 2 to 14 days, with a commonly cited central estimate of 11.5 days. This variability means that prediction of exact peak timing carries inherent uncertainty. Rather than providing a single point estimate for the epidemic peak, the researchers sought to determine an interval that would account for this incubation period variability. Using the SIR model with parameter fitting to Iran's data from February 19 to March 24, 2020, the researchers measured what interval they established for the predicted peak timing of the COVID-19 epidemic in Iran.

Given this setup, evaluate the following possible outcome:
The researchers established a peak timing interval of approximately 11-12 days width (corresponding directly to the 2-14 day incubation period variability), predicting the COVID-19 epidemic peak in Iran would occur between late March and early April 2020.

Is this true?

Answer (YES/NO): YES